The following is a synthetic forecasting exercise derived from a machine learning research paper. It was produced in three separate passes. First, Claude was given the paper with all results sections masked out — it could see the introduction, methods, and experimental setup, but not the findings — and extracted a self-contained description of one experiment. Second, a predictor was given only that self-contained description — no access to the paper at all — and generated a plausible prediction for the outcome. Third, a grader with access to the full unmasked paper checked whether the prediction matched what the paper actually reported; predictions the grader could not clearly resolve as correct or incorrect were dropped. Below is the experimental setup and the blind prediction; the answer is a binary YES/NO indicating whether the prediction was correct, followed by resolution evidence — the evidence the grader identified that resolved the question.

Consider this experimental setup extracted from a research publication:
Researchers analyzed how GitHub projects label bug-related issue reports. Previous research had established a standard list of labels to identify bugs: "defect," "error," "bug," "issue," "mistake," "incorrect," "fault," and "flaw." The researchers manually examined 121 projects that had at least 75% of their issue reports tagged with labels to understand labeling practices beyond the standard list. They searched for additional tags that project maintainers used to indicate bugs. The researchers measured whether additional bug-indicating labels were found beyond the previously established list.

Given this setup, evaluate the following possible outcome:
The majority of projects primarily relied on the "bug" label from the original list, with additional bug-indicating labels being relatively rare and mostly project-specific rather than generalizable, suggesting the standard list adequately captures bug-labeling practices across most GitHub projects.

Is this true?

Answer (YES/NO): NO